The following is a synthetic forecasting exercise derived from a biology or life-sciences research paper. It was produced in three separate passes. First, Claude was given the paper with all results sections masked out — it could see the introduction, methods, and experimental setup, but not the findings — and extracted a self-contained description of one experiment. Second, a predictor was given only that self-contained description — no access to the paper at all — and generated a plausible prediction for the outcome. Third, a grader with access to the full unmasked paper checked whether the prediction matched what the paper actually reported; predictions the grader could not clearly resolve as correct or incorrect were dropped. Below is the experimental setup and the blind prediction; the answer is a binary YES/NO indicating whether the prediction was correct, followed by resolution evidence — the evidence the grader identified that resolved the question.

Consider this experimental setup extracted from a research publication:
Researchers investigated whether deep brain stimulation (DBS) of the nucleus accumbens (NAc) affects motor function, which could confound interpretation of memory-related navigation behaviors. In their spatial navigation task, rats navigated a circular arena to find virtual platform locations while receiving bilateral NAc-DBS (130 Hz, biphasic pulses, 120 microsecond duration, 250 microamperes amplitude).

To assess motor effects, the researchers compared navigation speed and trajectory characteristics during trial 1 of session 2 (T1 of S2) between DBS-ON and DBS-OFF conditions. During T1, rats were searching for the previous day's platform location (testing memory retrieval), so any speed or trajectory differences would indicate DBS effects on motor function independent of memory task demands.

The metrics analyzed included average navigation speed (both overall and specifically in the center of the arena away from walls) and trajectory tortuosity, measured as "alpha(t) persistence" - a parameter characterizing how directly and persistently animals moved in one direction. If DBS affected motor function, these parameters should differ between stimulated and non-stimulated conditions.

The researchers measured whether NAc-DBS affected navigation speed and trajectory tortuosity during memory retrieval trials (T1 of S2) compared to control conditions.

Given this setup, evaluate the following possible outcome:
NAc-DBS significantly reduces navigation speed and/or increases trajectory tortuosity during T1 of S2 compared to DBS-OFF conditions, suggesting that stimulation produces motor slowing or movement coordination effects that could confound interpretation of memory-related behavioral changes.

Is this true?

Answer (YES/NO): NO